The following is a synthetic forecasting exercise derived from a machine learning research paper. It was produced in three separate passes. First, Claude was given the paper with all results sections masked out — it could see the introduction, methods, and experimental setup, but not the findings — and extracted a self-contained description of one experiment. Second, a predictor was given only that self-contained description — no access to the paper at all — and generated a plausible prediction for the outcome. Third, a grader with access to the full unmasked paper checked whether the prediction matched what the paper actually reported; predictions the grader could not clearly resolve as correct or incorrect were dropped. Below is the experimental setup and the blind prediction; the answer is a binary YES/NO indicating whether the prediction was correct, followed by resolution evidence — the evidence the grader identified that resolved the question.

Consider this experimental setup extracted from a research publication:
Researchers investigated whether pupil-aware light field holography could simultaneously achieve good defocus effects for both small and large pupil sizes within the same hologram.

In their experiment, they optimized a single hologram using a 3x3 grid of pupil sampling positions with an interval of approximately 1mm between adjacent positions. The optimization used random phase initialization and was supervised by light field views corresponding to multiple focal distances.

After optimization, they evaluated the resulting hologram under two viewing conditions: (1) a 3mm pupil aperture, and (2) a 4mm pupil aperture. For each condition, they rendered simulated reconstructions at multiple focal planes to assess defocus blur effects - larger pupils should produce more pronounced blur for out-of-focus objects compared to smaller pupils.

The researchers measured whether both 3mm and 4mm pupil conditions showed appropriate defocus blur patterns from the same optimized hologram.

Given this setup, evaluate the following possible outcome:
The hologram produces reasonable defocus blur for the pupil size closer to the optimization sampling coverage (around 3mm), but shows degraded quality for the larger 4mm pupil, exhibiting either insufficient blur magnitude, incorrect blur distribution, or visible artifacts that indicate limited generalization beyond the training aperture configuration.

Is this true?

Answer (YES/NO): NO